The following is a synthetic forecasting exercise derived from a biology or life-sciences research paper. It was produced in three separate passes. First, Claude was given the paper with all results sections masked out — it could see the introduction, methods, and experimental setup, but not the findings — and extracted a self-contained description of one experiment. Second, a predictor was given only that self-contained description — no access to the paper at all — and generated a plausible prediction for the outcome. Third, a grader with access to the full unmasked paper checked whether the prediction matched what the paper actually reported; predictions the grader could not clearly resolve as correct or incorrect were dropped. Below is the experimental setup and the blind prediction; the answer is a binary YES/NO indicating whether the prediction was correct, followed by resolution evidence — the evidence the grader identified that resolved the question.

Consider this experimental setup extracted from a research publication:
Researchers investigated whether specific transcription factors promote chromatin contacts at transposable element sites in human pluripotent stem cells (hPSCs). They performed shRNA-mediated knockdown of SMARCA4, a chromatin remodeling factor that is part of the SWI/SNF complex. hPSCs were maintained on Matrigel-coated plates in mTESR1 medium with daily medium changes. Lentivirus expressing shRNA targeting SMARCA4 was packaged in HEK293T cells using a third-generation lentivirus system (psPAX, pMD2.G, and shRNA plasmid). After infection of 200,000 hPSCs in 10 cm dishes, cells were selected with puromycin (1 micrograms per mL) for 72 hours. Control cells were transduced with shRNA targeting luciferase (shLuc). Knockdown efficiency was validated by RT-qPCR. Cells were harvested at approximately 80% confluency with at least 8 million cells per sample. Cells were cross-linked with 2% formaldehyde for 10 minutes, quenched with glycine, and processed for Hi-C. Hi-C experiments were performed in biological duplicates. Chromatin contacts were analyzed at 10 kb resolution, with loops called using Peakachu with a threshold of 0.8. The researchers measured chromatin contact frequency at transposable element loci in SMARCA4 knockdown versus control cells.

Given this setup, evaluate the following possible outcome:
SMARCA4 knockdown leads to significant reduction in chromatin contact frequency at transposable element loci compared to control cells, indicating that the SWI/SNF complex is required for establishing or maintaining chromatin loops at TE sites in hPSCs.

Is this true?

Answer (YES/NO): YES